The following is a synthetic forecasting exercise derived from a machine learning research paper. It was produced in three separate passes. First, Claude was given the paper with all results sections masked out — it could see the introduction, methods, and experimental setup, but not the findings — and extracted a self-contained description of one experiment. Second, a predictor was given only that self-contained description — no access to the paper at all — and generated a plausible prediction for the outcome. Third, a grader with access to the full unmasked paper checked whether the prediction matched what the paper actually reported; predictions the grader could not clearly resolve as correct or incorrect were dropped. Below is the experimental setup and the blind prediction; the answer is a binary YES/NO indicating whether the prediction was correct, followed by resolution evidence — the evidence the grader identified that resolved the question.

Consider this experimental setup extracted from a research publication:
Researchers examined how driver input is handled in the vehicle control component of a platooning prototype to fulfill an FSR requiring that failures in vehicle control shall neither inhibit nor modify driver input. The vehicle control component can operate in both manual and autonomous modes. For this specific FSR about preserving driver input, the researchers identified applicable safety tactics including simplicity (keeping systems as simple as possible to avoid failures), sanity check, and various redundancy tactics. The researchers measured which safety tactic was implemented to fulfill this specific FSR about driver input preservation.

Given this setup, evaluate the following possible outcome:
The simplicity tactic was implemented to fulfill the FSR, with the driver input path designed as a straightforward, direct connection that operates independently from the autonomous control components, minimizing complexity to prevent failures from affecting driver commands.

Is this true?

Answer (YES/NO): YES